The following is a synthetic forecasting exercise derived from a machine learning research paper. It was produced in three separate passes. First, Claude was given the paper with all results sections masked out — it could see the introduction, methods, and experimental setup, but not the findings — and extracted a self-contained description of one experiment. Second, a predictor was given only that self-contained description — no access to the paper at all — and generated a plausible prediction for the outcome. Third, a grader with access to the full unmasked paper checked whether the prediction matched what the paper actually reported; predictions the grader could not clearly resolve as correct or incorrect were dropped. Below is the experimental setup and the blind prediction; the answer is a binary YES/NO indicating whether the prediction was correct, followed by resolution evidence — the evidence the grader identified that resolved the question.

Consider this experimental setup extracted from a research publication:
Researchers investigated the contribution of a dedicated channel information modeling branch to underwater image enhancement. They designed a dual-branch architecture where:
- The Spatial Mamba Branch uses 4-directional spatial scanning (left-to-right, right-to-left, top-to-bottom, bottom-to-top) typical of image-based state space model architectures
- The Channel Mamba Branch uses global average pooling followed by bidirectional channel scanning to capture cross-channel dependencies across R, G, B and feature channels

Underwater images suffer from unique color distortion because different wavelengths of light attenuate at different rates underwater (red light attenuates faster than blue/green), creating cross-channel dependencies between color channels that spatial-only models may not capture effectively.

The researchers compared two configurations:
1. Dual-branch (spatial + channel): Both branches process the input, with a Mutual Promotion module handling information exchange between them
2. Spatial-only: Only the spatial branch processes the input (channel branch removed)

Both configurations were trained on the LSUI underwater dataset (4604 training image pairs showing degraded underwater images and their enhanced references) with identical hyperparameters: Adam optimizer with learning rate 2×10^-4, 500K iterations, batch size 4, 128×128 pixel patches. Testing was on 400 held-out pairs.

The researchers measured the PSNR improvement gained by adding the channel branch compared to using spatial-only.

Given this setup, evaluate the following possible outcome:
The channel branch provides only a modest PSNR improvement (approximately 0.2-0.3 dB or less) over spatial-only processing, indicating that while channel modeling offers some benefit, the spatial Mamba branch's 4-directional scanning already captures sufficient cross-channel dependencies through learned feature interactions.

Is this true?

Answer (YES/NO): NO